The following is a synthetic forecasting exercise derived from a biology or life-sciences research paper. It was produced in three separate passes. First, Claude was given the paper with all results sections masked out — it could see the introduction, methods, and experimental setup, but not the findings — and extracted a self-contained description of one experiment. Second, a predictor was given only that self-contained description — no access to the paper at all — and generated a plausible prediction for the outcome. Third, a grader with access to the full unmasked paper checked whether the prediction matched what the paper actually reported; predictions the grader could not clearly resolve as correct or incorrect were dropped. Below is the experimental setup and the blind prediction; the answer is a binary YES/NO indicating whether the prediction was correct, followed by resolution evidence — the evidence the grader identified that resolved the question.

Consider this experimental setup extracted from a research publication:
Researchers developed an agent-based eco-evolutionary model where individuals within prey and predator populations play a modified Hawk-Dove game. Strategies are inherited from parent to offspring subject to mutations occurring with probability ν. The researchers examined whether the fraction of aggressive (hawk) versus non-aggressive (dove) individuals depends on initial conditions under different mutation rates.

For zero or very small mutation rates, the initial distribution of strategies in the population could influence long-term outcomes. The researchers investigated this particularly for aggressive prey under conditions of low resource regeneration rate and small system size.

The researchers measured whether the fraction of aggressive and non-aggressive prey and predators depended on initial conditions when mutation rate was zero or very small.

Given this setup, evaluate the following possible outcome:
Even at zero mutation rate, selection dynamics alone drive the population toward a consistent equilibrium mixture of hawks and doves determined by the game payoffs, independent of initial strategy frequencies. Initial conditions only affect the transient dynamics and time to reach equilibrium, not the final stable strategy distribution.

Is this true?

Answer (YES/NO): NO